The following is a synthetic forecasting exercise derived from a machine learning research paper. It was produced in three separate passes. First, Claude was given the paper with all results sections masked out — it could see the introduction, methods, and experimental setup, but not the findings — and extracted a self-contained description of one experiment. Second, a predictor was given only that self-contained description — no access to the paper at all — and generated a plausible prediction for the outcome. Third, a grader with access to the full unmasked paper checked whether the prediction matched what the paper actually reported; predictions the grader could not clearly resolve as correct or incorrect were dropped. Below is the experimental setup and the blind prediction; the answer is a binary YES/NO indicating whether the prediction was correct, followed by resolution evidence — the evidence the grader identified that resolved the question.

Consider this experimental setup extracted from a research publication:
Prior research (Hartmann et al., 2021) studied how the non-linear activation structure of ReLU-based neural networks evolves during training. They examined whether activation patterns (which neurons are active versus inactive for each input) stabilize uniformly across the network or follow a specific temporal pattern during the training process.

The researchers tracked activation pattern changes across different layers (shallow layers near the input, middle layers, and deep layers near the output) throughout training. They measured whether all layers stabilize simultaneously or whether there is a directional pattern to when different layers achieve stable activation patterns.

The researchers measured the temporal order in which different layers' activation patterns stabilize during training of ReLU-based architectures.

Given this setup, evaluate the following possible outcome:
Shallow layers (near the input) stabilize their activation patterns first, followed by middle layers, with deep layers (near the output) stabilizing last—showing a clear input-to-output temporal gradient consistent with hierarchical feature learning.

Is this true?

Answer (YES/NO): YES